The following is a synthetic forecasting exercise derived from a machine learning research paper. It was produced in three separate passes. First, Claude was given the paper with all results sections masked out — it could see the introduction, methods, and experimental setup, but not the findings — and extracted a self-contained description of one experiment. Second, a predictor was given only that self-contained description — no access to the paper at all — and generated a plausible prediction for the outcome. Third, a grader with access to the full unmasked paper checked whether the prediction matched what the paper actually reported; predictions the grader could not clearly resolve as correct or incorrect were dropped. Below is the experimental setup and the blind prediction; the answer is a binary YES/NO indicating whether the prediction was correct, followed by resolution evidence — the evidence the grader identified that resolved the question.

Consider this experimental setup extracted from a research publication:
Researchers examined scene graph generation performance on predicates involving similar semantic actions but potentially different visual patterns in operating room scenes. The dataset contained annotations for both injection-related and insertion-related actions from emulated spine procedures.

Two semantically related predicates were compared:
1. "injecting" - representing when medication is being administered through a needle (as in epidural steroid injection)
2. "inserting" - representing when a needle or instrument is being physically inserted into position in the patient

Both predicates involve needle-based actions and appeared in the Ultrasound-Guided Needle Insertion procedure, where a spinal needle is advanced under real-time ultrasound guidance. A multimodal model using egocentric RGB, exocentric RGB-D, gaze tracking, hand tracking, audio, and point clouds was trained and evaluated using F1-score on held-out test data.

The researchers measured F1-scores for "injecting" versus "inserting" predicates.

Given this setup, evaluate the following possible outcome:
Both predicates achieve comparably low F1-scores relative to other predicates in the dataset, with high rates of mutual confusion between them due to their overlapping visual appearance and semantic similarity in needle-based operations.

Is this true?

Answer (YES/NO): NO